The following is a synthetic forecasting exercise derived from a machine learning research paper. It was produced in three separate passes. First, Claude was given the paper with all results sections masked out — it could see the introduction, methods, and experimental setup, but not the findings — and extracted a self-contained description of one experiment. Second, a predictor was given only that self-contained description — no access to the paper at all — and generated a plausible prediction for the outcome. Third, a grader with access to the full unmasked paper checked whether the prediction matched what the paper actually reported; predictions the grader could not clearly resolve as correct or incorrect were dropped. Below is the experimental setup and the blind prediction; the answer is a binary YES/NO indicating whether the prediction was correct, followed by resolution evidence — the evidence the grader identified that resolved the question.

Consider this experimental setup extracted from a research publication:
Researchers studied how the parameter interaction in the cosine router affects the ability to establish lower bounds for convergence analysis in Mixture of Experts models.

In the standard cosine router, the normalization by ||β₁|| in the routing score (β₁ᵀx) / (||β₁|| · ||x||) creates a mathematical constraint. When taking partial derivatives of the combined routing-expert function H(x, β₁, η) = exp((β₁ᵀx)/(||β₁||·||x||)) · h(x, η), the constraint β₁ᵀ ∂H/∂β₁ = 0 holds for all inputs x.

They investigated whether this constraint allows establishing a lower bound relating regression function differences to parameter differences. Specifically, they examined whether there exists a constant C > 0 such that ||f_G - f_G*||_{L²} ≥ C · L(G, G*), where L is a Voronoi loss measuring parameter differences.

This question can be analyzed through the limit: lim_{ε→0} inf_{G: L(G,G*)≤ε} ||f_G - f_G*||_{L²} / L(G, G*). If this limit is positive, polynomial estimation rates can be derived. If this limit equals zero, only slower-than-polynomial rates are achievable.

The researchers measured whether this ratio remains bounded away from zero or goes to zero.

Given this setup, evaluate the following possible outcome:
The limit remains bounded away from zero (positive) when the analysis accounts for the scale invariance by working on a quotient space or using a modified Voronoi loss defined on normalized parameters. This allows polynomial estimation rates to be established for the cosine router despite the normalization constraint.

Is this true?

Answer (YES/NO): NO